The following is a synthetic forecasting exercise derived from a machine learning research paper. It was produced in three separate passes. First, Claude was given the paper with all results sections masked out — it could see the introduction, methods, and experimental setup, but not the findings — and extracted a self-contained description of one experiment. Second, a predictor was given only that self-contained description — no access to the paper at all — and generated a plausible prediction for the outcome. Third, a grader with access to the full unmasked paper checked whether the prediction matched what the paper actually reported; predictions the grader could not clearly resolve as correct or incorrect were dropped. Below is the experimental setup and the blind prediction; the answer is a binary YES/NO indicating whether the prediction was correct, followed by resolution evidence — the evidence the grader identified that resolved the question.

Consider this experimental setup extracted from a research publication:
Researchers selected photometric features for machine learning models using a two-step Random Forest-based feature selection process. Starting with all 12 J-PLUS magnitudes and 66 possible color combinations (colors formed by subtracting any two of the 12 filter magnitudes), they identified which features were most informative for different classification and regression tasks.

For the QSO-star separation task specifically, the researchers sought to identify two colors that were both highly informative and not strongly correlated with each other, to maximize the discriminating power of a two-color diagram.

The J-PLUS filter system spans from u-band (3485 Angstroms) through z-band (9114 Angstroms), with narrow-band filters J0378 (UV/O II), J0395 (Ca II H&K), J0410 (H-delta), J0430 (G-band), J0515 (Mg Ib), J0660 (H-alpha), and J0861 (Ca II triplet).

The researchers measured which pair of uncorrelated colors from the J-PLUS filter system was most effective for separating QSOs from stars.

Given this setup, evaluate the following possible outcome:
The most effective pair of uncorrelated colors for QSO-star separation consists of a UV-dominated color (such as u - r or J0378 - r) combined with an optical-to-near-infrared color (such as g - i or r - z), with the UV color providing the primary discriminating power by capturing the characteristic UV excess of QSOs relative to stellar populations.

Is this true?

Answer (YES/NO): NO